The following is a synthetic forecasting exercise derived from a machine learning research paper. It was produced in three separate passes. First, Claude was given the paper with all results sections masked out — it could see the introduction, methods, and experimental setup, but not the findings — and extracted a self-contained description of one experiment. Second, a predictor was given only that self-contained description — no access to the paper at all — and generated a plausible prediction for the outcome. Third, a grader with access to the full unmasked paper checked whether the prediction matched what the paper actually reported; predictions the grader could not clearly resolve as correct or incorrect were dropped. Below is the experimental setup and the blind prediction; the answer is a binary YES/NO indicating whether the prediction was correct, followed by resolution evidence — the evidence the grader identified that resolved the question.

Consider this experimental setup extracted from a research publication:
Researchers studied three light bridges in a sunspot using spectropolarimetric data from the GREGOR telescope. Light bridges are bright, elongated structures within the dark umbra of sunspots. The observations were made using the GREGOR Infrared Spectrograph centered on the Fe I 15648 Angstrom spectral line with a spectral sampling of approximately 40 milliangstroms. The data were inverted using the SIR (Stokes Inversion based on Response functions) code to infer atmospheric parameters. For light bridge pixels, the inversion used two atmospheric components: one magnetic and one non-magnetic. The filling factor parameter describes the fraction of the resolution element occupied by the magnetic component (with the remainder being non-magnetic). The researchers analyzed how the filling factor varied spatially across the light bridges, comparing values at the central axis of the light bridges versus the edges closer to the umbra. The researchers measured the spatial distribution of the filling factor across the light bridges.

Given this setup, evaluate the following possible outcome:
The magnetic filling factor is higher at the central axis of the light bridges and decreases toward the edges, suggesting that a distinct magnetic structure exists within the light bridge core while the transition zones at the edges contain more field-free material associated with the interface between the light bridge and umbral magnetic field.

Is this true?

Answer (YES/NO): NO